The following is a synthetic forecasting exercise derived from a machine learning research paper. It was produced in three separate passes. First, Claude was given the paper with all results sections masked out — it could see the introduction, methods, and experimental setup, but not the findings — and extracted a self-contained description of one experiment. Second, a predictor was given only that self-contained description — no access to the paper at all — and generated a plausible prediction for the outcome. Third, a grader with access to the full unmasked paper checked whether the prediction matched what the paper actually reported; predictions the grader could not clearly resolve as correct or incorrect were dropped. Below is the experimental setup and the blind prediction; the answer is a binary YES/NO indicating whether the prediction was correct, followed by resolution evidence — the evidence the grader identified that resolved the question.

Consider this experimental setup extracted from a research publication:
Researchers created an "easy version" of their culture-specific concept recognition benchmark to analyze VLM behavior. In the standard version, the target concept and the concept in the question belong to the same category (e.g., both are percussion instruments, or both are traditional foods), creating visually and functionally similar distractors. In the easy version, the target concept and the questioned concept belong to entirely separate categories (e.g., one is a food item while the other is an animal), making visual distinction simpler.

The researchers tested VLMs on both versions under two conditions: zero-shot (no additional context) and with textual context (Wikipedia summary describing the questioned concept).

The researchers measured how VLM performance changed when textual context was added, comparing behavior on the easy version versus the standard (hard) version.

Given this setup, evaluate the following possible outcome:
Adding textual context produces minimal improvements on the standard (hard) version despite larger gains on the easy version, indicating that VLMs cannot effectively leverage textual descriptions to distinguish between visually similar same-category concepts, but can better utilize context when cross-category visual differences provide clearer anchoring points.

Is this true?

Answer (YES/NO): YES